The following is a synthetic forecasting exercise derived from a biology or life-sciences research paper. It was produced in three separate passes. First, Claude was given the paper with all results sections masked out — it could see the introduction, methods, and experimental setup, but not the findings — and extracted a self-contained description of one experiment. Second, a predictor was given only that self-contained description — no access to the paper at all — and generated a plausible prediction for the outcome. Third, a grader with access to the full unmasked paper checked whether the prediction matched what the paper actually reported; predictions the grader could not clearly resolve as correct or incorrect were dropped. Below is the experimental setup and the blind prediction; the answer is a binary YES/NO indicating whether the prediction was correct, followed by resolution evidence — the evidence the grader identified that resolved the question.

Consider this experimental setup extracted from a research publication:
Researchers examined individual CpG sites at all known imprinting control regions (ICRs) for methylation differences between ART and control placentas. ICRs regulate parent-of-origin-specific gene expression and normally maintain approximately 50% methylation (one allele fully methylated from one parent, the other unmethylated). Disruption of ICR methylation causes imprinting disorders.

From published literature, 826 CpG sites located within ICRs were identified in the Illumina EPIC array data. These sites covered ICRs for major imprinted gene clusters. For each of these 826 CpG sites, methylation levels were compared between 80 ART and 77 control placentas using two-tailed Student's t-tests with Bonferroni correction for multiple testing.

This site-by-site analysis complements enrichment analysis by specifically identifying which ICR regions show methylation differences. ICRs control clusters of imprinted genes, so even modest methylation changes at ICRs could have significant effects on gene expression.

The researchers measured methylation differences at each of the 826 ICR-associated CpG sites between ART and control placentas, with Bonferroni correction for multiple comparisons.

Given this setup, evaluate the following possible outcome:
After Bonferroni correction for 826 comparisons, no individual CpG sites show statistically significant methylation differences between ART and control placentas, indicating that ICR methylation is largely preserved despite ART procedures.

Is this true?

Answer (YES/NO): NO